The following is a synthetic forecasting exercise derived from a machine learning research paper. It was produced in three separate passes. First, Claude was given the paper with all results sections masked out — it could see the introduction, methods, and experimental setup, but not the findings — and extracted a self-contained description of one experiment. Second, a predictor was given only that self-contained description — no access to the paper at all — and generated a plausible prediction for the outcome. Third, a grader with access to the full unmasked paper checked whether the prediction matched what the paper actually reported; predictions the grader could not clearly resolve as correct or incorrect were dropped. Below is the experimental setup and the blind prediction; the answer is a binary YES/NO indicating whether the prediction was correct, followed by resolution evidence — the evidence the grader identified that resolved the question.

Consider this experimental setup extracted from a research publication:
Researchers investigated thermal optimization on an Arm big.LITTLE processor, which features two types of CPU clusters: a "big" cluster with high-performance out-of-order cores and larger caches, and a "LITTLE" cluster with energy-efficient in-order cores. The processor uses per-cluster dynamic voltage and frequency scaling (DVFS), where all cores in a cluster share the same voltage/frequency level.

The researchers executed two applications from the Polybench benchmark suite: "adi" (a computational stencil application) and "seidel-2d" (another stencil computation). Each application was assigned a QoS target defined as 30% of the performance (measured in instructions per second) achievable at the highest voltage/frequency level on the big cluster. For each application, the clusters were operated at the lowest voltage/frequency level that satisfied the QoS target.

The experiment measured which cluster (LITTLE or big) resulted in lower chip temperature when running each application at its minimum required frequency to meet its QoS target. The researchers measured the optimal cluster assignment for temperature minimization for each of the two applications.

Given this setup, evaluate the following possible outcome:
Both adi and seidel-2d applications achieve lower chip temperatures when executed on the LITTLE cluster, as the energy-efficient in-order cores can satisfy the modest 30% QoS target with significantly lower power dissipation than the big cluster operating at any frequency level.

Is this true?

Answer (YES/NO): NO